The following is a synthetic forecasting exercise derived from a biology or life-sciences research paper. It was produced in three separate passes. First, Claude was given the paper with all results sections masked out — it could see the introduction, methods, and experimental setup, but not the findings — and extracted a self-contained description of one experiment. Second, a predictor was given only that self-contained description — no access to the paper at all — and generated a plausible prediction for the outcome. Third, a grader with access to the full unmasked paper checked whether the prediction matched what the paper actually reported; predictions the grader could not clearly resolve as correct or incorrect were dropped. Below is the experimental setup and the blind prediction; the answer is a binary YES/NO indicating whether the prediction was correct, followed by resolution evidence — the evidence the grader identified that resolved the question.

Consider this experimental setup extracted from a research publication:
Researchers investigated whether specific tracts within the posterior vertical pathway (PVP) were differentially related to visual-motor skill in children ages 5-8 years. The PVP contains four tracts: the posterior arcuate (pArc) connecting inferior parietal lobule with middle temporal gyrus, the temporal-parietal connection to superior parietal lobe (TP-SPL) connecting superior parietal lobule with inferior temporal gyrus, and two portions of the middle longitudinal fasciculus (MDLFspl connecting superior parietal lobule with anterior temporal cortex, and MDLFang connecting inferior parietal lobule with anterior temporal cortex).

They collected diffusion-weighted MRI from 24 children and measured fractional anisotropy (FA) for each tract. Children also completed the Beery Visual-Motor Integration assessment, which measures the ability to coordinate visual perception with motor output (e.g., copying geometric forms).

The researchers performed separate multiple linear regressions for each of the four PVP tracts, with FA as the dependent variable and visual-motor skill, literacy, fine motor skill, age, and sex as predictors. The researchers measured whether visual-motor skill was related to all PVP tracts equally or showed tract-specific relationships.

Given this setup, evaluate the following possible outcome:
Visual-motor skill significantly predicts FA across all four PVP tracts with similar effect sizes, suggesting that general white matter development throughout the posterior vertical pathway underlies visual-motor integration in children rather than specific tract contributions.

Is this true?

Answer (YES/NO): NO